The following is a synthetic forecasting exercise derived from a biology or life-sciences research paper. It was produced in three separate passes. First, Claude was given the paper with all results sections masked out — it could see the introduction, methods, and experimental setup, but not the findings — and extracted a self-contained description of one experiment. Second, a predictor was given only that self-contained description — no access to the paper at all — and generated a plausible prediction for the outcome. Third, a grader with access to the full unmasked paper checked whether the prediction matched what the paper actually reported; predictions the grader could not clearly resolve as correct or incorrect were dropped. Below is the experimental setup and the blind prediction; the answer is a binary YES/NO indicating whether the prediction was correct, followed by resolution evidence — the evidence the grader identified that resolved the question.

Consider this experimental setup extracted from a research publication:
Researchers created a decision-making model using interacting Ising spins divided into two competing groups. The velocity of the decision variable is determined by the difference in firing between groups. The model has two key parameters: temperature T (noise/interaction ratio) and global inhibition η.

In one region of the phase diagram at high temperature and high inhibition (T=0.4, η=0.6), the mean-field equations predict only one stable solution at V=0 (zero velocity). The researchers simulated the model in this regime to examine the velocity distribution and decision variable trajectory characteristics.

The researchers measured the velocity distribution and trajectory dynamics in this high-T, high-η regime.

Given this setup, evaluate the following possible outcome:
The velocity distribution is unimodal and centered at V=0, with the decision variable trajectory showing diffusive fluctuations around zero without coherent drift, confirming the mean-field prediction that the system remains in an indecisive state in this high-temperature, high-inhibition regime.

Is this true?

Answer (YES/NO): NO